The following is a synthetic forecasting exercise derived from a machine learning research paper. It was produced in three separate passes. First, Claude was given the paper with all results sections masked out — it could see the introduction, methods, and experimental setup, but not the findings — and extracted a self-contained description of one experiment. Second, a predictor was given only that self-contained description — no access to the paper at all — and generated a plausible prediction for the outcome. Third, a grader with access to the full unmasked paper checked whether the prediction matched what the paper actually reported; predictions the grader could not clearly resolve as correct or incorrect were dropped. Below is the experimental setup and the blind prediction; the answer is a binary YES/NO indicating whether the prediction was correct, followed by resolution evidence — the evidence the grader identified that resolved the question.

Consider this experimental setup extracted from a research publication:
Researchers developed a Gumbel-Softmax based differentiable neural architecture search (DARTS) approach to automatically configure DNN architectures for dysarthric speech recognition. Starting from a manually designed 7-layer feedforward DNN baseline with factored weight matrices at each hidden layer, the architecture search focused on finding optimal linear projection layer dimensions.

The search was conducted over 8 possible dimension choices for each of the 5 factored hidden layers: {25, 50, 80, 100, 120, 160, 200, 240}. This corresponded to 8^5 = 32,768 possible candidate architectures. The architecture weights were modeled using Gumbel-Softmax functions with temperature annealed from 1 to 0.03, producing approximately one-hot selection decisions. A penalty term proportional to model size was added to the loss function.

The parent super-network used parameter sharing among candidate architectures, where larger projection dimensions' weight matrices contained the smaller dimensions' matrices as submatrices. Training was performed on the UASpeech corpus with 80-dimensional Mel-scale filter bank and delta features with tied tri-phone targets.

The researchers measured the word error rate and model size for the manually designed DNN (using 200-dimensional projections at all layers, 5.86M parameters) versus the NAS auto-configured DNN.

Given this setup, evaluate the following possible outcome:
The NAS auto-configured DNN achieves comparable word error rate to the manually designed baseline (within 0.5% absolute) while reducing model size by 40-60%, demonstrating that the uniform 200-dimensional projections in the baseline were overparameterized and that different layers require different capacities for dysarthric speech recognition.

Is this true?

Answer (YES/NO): NO